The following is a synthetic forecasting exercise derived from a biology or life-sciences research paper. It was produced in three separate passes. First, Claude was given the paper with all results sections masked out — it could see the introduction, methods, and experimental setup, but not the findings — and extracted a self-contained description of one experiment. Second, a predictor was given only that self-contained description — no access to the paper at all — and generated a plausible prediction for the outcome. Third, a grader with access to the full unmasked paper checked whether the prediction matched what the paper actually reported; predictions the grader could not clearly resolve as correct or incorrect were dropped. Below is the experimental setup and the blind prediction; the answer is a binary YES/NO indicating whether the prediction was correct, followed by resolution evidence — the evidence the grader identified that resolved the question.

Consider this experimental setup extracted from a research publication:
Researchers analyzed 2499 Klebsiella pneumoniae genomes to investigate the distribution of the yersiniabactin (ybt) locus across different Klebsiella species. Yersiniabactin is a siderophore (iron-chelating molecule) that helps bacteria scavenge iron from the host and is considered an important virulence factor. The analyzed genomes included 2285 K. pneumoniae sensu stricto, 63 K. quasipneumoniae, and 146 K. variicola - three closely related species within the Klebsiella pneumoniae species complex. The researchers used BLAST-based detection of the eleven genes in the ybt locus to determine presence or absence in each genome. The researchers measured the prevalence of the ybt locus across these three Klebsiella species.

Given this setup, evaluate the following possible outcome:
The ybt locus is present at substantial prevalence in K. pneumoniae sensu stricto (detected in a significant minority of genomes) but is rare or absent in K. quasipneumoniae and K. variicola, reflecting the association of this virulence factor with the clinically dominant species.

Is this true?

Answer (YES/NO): YES